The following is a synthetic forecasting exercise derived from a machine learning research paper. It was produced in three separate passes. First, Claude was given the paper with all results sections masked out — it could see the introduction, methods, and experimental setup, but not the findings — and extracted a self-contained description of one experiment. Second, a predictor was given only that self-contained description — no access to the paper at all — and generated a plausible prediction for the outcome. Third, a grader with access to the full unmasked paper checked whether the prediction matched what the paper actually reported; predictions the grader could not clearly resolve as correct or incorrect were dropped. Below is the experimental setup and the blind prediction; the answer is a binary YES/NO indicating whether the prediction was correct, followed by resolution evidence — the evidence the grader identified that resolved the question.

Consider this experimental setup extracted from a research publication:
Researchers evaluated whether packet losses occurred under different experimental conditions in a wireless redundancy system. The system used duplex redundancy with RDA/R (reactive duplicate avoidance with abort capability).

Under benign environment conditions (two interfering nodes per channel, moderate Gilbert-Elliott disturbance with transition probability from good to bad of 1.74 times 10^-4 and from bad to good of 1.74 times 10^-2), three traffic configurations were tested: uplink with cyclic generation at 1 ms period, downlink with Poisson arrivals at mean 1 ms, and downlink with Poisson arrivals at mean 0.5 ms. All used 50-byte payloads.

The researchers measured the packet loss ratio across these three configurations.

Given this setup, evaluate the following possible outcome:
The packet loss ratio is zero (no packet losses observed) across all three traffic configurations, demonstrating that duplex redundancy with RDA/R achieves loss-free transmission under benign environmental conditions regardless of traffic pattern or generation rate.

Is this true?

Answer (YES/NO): YES